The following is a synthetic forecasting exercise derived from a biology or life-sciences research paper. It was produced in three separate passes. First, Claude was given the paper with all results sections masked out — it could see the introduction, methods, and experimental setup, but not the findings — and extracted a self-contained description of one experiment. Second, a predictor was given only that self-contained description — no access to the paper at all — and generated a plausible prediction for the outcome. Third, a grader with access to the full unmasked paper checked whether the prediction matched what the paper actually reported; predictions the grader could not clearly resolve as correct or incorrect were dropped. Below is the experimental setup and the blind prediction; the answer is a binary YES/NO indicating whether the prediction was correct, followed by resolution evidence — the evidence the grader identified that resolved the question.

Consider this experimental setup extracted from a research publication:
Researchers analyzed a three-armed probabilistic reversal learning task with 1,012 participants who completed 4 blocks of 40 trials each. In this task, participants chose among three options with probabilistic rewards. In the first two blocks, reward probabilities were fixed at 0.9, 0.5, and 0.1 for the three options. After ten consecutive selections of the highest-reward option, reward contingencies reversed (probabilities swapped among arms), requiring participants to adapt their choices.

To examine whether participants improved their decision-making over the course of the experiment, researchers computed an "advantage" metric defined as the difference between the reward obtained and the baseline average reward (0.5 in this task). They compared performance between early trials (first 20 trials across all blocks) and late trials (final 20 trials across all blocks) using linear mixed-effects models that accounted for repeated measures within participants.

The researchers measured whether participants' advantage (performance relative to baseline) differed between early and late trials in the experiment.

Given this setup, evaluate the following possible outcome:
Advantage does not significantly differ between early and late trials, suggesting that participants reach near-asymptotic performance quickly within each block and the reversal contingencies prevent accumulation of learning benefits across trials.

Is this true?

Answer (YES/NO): NO